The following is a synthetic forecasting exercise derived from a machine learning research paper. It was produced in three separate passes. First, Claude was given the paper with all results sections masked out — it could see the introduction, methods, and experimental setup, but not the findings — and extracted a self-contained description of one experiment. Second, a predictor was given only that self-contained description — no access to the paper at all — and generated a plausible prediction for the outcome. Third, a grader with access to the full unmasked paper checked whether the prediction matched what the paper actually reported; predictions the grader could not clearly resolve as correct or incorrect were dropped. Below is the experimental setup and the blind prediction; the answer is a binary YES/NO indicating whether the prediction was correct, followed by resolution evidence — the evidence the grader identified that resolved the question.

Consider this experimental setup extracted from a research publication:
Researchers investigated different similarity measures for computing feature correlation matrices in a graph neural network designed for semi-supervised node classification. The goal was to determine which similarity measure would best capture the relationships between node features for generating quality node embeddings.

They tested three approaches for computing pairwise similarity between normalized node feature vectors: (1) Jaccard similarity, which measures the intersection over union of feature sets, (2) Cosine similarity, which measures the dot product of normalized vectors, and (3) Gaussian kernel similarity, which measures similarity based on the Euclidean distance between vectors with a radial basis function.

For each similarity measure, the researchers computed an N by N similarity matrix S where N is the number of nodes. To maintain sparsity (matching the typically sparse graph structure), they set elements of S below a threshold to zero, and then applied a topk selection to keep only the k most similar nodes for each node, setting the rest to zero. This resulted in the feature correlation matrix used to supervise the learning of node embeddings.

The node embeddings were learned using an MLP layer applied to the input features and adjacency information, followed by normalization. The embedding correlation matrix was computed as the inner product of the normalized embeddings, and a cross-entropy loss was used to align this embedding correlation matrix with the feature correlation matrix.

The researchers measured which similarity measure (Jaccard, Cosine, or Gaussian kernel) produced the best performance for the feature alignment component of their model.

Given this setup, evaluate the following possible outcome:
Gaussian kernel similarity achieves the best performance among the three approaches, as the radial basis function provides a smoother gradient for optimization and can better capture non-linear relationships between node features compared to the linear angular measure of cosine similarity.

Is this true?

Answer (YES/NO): NO